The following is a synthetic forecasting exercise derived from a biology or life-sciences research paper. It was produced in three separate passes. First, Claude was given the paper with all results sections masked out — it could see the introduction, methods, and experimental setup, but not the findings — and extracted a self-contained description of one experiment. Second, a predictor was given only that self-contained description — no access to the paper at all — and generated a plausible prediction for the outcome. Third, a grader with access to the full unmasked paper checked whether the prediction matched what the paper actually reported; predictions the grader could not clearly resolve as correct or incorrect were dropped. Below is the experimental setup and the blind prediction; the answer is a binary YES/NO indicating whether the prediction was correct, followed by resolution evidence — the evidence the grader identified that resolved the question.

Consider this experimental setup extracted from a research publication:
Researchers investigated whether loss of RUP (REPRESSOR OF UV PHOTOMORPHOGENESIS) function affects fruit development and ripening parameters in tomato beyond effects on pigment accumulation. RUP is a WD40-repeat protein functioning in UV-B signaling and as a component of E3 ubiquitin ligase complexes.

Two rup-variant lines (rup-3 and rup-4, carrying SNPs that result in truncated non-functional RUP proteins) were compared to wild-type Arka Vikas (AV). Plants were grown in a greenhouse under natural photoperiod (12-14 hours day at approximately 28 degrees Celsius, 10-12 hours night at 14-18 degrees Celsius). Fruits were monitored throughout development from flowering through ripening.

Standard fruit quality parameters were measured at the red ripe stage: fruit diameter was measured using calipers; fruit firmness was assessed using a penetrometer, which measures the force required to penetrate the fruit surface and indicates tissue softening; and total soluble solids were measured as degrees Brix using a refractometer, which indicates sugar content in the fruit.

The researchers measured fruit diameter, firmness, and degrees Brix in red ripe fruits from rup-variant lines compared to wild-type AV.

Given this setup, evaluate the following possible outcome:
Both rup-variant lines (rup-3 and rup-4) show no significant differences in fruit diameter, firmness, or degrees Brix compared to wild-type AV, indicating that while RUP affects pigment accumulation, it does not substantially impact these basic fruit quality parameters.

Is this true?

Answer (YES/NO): NO